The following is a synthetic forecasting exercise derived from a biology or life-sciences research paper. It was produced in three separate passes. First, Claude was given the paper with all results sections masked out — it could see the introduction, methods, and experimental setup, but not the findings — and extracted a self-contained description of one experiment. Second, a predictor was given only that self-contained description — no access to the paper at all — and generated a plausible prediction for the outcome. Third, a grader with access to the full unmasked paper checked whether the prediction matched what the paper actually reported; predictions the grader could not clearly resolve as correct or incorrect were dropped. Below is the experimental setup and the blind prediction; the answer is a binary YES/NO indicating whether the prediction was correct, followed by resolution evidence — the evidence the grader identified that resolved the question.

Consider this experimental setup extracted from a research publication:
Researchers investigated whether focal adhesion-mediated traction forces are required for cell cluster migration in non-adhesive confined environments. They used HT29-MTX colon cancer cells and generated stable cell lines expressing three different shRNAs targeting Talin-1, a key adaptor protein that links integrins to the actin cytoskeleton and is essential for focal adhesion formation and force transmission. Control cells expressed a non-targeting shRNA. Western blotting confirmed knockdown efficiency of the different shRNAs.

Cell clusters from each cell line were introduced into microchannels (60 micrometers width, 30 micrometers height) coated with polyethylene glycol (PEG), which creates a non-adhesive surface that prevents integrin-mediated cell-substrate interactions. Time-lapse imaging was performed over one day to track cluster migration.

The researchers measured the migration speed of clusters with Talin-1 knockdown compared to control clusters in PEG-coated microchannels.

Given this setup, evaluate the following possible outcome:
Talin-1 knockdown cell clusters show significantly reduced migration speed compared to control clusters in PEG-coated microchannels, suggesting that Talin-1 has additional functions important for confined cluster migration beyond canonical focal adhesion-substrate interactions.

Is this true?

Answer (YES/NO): NO